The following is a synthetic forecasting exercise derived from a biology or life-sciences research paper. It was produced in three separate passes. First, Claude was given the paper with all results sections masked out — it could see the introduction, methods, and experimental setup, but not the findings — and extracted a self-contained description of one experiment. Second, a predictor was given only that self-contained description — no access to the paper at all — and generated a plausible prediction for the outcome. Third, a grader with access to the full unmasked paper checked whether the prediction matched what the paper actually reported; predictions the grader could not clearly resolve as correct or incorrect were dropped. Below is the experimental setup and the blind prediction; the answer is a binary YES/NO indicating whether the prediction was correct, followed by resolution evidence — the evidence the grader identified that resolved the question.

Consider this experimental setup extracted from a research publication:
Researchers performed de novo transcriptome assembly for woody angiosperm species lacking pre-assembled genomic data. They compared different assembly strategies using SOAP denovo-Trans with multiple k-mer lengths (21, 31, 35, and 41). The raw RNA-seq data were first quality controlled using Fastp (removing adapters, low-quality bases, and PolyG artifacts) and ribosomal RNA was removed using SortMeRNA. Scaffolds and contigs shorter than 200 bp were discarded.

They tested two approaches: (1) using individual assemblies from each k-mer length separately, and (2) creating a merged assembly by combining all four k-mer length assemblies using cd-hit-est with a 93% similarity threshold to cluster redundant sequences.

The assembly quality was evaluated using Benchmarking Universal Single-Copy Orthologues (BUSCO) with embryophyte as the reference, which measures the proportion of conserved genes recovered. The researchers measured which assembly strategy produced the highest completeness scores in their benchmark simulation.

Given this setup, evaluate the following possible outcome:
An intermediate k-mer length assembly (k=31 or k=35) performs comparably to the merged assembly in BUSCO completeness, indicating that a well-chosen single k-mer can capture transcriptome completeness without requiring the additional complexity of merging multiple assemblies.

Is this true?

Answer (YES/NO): NO